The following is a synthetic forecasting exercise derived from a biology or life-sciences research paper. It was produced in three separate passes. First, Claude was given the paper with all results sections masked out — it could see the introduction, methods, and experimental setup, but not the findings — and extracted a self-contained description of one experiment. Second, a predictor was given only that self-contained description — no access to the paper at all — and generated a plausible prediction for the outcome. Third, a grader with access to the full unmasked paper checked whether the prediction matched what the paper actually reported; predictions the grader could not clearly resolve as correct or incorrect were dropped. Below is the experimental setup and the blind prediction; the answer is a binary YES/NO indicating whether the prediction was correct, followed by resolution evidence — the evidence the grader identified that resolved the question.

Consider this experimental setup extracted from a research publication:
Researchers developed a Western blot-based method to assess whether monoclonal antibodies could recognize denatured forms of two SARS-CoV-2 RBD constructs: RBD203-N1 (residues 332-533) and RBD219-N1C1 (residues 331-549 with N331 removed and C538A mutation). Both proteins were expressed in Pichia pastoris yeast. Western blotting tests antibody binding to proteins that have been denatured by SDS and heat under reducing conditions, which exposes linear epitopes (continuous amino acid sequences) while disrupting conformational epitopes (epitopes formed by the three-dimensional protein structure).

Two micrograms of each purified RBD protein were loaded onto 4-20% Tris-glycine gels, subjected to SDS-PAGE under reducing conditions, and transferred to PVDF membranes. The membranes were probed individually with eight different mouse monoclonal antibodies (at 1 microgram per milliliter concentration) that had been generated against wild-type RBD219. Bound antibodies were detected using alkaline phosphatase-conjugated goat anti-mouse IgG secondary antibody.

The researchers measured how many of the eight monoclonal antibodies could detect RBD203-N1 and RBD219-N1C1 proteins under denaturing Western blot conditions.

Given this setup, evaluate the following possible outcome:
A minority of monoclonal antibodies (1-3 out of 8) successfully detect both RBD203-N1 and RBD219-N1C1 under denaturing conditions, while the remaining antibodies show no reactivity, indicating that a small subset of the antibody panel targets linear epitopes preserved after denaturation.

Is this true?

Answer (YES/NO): NO